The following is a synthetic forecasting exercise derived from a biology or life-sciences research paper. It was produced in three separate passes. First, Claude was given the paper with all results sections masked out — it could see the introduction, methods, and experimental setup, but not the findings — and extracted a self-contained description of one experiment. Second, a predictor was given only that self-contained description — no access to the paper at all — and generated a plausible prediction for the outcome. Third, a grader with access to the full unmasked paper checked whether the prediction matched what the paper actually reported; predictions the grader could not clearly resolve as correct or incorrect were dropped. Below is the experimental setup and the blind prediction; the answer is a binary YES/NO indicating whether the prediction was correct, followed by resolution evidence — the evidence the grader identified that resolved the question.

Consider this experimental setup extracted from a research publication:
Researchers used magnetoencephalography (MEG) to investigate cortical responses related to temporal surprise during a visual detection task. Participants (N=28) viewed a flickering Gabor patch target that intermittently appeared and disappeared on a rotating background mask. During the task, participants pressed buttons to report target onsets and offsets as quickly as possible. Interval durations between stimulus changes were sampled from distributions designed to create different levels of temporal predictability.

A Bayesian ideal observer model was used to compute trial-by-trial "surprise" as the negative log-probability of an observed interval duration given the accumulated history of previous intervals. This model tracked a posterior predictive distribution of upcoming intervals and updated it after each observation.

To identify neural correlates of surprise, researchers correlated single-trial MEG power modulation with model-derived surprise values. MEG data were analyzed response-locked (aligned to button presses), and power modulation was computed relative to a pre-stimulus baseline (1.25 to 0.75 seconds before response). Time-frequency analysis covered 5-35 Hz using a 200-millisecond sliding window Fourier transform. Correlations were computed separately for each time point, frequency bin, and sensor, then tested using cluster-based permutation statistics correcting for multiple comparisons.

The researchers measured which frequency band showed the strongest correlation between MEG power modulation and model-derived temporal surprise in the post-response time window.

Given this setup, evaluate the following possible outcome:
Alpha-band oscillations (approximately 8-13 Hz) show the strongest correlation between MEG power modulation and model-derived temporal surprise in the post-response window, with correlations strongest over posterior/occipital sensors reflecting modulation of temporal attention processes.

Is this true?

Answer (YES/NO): NO